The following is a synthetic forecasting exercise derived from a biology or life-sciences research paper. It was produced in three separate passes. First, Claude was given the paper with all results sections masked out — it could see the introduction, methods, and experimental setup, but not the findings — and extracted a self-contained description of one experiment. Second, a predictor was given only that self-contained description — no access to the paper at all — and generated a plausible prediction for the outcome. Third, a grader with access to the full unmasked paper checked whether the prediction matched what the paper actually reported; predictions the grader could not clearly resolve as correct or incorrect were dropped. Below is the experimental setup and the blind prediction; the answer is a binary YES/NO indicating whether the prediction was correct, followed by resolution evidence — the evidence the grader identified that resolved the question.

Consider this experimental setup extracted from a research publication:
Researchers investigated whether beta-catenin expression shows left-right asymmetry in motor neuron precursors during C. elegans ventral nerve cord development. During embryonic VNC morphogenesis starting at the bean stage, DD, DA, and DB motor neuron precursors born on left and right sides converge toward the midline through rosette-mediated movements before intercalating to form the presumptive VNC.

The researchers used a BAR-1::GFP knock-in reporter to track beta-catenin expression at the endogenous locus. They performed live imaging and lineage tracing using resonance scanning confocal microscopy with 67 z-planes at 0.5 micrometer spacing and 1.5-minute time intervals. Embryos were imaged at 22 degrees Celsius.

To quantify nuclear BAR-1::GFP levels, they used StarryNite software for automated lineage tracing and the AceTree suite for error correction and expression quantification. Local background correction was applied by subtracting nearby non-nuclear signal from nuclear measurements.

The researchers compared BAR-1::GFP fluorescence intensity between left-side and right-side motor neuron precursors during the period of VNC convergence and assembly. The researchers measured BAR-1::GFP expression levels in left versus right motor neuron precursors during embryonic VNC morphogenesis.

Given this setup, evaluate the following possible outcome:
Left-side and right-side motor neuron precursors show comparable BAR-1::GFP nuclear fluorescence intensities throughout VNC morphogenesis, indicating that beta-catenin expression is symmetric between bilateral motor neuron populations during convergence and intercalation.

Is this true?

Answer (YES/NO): NO